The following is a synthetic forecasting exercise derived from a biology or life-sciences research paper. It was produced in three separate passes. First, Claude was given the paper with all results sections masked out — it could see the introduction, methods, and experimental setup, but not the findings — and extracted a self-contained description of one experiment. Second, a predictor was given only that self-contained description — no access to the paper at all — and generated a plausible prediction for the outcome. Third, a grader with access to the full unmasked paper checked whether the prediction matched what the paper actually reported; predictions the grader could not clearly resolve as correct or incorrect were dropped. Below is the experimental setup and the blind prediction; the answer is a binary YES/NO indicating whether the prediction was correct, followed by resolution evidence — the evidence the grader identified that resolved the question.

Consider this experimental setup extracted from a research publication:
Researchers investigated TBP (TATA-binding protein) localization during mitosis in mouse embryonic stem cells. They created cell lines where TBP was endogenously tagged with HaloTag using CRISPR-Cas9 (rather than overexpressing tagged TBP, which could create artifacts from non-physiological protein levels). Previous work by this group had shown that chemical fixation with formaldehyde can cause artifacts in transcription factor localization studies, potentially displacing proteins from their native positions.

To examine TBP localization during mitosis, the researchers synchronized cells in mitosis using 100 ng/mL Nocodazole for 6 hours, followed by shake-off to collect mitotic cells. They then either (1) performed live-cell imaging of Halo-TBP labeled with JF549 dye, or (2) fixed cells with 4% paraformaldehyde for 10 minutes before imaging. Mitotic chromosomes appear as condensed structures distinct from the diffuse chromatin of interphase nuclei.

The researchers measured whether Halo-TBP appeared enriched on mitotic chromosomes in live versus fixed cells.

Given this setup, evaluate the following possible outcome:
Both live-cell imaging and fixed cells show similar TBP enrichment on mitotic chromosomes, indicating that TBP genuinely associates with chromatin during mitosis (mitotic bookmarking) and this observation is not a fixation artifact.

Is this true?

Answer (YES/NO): YES